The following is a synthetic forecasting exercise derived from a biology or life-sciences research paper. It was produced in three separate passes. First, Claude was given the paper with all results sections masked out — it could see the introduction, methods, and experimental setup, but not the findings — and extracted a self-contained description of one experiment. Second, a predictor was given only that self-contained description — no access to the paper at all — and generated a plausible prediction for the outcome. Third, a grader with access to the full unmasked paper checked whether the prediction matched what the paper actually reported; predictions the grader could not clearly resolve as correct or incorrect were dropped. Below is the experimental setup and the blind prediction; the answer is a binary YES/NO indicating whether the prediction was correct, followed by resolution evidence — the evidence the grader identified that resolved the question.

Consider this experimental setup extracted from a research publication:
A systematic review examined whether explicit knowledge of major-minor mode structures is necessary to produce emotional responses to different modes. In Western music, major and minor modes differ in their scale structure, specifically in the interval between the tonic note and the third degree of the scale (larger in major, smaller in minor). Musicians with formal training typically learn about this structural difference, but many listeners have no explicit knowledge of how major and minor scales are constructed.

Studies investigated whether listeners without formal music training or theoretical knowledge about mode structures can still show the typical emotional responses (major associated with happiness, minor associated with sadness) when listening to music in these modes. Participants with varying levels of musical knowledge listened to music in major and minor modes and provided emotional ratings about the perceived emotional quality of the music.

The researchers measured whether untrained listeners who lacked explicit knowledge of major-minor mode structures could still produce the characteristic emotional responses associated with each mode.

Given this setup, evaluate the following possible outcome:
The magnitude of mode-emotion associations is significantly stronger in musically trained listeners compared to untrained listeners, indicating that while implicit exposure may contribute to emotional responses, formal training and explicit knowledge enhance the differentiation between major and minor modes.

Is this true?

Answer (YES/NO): NO